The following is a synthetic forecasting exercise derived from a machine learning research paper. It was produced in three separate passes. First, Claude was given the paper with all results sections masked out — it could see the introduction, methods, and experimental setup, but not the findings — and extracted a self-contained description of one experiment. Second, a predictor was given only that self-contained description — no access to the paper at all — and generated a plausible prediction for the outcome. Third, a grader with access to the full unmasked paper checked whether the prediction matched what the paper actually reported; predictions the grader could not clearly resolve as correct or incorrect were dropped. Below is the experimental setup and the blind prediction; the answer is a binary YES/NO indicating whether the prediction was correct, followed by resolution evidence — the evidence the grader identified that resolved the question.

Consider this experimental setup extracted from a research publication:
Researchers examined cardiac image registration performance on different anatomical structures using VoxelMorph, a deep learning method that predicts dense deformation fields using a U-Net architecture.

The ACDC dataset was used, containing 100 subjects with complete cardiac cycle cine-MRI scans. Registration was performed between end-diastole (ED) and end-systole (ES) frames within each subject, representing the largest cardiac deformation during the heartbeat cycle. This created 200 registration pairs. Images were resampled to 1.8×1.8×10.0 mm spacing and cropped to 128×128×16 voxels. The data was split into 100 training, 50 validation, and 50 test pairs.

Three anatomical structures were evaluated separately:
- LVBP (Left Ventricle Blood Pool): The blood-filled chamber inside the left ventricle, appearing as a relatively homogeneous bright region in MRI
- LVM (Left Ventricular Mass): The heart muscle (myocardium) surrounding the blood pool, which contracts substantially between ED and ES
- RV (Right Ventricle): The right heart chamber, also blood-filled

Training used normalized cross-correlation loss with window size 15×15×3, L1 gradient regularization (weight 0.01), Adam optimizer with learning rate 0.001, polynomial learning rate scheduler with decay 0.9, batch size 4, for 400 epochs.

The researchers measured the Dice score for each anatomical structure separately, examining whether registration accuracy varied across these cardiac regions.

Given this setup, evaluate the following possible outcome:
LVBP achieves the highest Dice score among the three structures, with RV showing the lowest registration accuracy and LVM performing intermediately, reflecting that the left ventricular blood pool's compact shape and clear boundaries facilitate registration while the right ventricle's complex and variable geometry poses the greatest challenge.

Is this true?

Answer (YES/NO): NO